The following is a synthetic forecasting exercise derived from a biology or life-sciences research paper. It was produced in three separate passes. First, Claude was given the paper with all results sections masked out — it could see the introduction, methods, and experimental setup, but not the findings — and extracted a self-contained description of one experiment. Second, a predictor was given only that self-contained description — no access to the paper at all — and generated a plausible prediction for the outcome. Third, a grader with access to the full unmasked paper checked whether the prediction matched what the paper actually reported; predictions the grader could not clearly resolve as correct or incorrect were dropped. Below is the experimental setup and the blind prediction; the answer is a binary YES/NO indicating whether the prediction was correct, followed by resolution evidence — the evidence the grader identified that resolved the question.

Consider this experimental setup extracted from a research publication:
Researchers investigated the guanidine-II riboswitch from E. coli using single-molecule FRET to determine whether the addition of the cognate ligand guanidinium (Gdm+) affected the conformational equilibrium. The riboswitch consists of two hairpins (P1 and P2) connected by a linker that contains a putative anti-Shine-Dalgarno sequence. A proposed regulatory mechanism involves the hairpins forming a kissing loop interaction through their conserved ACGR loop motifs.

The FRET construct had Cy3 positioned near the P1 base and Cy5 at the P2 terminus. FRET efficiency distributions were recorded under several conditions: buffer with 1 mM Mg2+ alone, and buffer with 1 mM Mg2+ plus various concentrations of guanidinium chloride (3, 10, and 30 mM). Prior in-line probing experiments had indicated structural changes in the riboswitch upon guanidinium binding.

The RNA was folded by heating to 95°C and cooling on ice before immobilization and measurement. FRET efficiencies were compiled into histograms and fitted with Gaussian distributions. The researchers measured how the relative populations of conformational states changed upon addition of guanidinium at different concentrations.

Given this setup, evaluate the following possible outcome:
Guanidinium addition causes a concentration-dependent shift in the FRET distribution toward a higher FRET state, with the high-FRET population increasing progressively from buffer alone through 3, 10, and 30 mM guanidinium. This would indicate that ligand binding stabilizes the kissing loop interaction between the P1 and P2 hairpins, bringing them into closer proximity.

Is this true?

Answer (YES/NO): NO